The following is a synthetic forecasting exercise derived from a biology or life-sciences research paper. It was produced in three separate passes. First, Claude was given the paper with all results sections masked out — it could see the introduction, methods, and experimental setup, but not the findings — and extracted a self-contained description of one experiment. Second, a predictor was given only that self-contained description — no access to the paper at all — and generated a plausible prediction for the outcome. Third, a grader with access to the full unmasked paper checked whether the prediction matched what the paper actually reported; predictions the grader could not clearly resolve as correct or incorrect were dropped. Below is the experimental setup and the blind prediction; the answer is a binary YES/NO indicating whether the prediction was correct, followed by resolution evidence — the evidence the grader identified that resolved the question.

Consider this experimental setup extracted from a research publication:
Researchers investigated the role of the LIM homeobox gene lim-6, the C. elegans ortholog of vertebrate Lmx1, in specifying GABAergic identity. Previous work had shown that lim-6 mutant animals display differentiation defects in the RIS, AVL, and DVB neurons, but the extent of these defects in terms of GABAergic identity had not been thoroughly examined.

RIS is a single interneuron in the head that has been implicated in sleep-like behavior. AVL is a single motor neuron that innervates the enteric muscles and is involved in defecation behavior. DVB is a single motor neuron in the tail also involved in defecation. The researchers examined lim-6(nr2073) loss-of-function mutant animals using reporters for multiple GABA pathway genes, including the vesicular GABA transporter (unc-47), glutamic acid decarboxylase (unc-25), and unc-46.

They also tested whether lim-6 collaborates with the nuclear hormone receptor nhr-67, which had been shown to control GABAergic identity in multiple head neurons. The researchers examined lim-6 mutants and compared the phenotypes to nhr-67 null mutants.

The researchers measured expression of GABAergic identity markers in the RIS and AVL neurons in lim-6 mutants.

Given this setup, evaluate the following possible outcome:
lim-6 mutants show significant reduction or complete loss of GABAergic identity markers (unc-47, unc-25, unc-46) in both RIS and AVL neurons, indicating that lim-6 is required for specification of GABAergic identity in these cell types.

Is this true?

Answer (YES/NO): NO